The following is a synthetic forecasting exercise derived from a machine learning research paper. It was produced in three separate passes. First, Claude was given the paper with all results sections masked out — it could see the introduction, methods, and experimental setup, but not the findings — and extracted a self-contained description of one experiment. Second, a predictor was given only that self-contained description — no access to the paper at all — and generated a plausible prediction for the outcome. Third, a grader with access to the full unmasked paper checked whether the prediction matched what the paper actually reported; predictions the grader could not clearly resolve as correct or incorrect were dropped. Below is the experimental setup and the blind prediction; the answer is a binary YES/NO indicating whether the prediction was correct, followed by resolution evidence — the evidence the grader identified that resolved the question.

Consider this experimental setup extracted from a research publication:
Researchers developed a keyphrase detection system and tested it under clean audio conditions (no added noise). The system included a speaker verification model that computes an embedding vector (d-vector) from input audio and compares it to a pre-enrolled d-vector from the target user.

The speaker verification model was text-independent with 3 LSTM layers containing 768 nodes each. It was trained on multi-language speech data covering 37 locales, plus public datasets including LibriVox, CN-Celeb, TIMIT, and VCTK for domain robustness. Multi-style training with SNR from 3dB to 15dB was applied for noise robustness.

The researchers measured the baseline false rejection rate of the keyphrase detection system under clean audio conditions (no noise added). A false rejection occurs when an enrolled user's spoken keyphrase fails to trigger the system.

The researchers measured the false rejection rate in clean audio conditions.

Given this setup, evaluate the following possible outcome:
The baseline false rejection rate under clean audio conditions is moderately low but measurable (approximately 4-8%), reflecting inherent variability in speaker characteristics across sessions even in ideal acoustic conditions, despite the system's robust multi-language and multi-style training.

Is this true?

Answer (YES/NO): NO